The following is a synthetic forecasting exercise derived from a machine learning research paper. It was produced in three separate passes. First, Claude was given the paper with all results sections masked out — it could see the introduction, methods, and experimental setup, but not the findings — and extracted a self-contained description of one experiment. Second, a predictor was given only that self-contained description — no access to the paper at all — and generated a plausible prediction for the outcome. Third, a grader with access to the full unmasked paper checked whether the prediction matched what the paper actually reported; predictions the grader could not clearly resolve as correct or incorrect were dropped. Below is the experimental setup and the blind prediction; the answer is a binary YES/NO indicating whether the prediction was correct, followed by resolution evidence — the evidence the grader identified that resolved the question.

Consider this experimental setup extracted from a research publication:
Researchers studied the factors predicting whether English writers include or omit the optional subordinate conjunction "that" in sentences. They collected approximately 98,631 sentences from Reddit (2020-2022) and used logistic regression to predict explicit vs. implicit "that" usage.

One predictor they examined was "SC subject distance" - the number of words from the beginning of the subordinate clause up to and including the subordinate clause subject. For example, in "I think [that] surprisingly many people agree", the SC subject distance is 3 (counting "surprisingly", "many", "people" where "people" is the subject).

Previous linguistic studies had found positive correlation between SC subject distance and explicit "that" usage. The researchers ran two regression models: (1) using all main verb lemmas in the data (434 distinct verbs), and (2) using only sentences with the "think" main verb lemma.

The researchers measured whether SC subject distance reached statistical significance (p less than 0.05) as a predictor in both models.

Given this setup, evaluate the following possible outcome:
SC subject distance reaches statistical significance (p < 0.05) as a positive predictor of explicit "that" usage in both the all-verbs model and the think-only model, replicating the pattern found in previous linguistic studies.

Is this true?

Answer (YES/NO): NO